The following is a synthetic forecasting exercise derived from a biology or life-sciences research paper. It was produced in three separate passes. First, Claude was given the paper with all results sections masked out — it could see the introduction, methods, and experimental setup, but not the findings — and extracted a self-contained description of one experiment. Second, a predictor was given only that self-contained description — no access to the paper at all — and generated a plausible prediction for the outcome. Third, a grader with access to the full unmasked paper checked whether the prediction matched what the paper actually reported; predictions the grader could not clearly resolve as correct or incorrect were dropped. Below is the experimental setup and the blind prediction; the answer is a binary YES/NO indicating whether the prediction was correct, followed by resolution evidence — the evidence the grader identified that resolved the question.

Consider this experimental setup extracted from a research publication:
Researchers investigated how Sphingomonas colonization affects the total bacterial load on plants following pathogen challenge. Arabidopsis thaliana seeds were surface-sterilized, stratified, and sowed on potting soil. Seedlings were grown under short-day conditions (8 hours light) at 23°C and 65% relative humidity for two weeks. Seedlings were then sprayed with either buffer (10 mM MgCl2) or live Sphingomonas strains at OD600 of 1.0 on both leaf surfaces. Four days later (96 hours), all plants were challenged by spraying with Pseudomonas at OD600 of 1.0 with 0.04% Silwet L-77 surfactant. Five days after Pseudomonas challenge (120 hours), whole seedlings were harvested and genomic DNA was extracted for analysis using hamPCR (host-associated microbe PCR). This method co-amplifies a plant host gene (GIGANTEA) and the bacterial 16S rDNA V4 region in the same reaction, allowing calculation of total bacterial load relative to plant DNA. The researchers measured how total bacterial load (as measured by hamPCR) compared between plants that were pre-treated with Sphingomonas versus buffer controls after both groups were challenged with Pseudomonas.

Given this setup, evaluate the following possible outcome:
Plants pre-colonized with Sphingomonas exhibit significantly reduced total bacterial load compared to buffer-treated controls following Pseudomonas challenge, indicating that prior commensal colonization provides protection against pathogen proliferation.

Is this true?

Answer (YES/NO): NO